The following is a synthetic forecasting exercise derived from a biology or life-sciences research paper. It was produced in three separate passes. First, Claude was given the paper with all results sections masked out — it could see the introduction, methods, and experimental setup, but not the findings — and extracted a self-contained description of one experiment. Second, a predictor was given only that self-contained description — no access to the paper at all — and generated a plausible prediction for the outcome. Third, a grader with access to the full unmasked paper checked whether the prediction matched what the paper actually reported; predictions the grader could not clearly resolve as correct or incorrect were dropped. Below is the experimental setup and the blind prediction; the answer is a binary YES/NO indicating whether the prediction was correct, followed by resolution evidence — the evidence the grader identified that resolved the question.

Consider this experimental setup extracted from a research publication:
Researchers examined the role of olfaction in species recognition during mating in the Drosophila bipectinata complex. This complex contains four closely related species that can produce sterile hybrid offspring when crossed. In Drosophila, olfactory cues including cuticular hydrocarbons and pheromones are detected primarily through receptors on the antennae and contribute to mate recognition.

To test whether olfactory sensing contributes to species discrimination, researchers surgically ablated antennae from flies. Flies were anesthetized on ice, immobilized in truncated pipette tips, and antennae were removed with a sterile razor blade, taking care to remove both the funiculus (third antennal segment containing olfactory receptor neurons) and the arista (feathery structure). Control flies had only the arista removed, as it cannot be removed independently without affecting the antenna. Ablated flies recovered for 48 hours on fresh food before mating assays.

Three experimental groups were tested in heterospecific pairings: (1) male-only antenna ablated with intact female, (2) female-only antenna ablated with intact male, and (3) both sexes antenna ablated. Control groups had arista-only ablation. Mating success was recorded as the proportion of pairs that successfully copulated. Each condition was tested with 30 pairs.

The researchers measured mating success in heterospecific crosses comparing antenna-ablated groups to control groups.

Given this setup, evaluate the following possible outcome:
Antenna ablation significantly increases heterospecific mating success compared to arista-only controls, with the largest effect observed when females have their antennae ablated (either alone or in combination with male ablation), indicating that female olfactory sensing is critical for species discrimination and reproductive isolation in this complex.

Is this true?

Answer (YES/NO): NO